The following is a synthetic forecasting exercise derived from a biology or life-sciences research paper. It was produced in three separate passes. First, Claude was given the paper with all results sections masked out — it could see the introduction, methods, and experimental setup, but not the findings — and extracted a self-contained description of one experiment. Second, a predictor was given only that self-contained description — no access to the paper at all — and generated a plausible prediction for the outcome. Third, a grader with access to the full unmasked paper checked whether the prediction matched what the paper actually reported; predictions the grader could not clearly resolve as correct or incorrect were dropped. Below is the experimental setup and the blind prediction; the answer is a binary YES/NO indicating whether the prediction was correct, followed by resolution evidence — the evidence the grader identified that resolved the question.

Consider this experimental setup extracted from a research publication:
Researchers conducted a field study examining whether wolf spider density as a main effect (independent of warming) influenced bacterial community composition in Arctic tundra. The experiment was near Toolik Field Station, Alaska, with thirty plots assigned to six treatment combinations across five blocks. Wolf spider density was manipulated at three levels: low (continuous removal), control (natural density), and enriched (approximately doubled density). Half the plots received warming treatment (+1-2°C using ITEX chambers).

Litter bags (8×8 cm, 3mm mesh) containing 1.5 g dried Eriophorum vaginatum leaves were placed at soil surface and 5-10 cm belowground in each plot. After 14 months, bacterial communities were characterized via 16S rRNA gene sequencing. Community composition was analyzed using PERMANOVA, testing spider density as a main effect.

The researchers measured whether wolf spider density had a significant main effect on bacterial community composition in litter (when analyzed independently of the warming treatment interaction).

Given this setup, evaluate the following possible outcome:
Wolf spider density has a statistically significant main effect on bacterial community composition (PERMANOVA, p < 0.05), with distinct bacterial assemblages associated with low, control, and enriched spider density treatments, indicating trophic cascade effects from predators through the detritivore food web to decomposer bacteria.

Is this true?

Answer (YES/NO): NO